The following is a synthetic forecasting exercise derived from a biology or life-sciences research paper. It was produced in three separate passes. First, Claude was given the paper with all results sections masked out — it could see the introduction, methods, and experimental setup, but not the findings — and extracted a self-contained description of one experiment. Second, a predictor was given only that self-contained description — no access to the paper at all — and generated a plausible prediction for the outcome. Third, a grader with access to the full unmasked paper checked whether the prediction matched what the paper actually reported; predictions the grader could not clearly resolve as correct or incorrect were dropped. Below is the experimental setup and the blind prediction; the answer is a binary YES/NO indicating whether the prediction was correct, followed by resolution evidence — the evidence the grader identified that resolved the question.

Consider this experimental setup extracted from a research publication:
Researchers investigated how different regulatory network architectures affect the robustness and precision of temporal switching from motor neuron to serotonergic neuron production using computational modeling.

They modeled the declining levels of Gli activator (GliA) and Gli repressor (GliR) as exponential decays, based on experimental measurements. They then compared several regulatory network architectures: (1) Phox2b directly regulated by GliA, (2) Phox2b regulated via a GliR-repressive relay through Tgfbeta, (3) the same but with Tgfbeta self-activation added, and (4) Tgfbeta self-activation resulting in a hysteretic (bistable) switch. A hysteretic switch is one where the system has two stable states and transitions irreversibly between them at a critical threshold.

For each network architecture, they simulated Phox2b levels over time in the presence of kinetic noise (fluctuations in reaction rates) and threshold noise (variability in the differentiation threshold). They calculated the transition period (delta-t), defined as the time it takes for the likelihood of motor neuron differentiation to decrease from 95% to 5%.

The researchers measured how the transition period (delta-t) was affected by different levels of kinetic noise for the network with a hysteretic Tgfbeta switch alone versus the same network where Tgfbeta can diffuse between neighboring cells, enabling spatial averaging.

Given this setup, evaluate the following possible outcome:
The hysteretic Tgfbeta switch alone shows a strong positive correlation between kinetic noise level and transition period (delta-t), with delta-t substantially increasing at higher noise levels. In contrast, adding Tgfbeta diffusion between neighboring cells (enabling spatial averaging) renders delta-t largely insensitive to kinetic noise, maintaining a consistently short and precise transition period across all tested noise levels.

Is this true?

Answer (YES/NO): YES